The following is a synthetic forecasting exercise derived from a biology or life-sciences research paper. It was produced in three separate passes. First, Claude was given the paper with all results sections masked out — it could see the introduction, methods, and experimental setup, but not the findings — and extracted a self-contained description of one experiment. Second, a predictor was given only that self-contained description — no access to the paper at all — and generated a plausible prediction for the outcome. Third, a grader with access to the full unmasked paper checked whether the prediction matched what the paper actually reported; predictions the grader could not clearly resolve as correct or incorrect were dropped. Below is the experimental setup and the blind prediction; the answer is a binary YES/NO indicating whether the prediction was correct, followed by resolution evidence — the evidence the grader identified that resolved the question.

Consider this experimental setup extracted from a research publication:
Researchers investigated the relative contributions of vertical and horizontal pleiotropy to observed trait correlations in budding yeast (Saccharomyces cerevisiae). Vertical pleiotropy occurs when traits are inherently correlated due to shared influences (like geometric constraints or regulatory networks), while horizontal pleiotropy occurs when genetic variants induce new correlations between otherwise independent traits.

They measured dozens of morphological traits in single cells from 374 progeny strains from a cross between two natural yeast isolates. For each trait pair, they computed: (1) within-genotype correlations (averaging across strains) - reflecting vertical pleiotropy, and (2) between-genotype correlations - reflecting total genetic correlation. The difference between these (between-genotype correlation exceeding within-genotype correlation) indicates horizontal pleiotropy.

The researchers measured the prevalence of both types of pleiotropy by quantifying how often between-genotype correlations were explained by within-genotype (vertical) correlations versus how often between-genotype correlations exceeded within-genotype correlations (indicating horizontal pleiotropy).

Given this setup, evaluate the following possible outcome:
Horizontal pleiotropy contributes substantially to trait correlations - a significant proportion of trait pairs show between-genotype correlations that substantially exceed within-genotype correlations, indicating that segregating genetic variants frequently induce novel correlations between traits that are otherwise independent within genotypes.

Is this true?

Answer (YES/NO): YES